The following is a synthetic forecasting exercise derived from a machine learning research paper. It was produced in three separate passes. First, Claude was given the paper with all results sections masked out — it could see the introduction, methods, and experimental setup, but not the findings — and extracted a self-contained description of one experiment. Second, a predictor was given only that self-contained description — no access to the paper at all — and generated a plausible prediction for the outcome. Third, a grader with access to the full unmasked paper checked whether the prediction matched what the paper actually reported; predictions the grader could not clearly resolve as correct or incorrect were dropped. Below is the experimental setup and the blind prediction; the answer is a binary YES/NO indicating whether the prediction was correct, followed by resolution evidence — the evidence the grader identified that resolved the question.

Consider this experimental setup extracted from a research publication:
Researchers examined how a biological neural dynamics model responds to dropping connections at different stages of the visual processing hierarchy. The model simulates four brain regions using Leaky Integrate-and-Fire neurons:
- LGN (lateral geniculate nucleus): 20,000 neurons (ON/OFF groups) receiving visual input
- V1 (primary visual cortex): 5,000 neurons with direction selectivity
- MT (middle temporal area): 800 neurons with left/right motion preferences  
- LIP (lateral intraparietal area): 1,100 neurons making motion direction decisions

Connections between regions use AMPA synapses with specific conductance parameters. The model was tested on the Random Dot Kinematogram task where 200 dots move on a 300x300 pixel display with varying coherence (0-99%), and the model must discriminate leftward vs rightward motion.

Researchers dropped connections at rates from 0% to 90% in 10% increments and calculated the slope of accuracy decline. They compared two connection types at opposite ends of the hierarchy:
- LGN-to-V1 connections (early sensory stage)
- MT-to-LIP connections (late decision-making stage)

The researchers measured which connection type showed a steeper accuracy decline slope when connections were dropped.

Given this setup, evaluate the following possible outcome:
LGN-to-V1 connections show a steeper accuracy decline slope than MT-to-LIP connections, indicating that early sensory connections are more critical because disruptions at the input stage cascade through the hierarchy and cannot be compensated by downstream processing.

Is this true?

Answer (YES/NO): YES